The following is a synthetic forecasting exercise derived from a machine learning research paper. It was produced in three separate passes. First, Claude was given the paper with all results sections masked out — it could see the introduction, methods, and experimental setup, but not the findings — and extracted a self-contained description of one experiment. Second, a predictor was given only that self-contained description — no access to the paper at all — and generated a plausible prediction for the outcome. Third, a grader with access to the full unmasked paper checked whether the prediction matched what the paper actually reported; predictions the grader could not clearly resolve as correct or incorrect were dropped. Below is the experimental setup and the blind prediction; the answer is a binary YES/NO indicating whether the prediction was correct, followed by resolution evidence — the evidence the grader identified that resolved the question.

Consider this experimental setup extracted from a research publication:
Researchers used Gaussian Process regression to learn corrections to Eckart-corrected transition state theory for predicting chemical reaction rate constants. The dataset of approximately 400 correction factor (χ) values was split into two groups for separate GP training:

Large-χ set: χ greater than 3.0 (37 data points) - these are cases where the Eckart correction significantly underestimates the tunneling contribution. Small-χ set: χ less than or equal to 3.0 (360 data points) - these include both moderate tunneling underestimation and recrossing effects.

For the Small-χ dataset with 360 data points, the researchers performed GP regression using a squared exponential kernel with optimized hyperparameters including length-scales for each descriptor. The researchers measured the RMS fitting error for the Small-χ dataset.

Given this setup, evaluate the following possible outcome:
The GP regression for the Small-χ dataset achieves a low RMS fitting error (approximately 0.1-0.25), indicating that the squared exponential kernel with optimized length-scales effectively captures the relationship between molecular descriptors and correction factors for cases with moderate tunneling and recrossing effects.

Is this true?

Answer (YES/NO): YES